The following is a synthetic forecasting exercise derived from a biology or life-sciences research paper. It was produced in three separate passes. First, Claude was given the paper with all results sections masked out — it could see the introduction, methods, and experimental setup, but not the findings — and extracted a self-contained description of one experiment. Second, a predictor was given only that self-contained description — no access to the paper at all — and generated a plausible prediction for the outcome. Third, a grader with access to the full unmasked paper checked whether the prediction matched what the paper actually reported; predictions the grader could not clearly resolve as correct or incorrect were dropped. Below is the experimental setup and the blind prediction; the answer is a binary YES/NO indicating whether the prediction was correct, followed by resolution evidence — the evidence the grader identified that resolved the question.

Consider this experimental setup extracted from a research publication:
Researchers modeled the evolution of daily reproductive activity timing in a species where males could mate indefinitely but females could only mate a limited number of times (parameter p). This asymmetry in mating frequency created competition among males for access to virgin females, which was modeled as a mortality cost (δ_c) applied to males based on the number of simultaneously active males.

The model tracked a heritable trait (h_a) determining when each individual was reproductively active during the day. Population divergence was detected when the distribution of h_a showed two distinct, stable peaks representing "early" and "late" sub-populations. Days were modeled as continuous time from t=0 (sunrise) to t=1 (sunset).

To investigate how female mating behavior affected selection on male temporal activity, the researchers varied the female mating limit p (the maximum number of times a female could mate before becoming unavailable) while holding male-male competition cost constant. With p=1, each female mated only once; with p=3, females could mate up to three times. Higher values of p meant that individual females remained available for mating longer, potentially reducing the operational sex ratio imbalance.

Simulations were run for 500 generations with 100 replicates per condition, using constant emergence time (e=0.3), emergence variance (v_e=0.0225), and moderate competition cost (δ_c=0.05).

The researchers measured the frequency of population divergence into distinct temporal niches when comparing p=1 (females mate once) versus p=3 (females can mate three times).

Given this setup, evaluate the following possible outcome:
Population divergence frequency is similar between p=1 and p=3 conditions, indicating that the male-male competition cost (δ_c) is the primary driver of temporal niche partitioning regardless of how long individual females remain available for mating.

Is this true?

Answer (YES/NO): NO